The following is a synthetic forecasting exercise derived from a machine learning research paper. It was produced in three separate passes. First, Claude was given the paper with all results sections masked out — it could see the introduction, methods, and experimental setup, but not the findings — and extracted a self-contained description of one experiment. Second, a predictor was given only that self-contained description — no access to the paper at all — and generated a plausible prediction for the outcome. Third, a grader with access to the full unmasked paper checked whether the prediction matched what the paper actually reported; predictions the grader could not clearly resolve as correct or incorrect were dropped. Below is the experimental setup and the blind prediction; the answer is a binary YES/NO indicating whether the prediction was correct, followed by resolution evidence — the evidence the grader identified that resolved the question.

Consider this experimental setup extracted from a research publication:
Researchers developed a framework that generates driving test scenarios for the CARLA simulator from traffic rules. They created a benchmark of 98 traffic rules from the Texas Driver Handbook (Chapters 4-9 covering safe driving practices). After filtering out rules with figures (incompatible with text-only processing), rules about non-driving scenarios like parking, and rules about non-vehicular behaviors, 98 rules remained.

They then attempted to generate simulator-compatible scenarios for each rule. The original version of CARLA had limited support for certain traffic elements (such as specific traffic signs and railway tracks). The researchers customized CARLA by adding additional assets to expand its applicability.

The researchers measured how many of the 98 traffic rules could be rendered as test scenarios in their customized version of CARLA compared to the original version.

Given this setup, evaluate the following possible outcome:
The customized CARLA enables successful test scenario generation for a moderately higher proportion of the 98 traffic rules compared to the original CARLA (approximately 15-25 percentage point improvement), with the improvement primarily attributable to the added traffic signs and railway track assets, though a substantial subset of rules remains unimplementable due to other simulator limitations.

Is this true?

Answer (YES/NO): NO